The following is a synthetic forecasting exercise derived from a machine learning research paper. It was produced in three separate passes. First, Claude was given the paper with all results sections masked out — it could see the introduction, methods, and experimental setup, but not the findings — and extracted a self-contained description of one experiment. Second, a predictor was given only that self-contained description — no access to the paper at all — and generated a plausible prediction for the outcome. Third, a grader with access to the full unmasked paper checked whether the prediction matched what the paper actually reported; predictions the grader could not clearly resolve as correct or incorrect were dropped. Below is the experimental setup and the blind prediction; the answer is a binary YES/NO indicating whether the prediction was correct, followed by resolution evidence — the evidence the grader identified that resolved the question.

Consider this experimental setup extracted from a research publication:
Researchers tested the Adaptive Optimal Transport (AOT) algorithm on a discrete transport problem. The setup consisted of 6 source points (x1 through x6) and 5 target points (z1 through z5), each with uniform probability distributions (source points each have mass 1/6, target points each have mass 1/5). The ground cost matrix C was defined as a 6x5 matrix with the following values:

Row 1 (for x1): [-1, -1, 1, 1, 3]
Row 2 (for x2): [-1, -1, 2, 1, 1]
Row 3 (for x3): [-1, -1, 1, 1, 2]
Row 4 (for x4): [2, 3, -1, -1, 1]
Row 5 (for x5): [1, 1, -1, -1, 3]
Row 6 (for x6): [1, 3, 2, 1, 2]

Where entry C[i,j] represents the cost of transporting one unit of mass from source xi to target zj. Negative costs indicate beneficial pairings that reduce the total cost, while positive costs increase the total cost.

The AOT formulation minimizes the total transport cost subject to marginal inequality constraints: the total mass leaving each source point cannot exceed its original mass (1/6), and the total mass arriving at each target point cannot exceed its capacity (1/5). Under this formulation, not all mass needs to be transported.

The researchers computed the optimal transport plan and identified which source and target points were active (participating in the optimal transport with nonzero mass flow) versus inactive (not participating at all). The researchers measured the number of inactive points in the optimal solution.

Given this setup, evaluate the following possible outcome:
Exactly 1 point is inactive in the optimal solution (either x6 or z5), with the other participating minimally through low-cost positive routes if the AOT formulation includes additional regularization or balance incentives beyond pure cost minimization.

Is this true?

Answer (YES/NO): NO